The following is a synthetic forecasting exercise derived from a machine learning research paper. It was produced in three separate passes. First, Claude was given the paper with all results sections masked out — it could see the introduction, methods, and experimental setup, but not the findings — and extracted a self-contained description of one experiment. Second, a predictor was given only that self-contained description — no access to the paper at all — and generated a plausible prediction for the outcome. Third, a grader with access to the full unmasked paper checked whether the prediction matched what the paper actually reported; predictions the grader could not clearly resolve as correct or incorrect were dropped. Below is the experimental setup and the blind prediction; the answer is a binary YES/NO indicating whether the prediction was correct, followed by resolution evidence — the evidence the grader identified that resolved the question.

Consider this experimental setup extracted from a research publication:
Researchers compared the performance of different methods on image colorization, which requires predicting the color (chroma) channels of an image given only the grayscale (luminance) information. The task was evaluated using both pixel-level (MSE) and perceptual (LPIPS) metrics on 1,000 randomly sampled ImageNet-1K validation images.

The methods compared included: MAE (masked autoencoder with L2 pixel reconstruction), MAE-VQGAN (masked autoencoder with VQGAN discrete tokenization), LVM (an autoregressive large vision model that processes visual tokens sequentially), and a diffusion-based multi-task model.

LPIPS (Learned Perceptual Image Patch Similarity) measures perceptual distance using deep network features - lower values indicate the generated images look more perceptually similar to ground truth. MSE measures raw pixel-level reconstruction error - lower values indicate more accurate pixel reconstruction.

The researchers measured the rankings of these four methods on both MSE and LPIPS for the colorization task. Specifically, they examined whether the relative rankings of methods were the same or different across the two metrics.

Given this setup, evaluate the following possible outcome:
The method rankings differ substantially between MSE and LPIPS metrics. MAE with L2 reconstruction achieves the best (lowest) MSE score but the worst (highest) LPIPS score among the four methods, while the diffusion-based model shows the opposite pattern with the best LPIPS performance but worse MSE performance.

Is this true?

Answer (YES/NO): NO